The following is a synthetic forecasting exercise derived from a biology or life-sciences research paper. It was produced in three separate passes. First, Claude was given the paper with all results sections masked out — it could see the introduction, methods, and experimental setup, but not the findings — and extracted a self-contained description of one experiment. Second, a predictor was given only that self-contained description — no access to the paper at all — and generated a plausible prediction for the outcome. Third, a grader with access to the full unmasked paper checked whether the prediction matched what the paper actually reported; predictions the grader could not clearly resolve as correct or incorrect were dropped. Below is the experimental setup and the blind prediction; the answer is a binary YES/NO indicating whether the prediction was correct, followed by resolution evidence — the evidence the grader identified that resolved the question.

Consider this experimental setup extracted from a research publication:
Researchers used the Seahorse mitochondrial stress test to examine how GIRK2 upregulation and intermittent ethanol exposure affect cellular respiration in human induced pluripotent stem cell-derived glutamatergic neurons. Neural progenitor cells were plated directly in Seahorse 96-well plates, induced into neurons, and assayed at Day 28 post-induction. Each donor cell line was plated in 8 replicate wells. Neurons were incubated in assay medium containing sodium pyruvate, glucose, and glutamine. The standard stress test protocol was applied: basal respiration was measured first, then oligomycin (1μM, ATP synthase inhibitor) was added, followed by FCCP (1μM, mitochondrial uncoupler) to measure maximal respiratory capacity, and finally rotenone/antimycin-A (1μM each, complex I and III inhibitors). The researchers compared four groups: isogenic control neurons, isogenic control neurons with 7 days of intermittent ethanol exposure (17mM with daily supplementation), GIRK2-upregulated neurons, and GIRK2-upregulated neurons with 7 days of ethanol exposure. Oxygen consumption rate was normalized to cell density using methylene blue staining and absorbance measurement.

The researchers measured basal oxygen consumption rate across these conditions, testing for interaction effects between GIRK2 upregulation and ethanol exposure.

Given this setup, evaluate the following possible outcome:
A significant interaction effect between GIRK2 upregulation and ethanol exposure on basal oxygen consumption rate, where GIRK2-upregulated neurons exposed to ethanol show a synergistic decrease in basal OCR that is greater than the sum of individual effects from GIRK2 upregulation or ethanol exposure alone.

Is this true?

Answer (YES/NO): NO